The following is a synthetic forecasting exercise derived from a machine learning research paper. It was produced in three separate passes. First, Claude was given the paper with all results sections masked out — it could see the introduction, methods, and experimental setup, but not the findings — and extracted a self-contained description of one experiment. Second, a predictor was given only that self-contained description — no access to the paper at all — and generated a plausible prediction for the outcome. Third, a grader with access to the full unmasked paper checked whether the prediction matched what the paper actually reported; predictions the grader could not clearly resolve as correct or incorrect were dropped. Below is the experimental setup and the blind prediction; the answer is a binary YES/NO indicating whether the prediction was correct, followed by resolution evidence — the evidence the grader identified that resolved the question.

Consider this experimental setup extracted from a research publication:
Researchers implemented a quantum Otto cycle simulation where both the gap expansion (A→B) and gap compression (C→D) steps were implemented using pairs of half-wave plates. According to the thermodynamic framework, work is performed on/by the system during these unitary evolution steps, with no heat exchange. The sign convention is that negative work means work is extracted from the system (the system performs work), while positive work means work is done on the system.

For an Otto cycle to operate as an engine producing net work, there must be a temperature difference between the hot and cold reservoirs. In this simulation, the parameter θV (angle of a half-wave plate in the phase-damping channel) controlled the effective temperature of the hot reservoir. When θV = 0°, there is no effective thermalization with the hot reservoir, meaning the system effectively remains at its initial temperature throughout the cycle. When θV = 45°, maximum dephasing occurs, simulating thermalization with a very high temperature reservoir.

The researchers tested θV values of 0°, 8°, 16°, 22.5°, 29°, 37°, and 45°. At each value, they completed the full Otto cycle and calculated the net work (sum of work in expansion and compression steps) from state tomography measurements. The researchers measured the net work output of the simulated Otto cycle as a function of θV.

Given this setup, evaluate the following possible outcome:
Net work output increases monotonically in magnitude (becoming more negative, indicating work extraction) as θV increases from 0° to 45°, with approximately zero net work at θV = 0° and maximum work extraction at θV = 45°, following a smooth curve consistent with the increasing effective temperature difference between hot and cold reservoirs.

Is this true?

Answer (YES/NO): YES